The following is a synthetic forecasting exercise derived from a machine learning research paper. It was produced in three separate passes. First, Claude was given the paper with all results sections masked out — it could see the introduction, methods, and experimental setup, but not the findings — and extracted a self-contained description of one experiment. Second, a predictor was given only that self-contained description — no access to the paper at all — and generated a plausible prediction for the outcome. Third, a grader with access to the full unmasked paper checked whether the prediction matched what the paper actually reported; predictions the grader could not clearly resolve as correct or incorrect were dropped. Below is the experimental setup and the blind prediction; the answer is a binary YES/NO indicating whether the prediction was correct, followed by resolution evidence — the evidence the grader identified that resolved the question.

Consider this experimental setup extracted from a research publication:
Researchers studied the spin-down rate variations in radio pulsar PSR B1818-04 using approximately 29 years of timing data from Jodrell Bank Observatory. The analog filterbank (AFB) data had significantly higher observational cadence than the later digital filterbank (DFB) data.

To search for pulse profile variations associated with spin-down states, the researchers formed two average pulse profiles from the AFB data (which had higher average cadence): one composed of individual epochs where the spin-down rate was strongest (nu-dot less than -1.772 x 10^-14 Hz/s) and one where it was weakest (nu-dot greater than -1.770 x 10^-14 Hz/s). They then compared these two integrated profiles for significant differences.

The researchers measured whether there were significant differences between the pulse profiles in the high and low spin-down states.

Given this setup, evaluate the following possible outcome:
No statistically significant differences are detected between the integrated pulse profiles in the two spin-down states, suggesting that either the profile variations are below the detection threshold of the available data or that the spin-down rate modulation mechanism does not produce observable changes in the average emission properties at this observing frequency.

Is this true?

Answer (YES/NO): YES